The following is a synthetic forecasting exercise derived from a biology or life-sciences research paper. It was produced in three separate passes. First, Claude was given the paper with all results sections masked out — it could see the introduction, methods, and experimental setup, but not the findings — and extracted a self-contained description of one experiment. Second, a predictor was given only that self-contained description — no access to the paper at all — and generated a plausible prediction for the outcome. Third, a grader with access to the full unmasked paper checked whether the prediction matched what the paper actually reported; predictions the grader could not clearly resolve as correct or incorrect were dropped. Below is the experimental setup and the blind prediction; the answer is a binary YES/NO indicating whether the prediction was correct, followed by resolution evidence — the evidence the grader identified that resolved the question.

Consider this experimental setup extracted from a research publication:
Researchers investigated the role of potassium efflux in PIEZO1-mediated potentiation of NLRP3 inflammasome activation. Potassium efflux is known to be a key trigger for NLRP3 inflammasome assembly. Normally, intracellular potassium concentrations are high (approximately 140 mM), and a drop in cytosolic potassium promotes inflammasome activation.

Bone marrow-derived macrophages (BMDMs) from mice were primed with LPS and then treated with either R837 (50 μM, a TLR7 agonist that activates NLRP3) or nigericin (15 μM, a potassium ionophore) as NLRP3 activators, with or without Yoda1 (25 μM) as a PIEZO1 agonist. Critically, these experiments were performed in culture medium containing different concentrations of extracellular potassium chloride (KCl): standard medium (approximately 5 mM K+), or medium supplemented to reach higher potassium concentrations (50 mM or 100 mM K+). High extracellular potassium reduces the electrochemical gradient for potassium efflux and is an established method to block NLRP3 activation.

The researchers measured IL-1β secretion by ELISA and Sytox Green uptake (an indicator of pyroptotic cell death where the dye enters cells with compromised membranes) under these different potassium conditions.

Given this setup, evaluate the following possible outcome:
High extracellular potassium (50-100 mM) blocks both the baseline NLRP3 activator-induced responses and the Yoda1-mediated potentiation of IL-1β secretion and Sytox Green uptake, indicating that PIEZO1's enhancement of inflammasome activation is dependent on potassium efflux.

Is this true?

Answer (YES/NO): NO